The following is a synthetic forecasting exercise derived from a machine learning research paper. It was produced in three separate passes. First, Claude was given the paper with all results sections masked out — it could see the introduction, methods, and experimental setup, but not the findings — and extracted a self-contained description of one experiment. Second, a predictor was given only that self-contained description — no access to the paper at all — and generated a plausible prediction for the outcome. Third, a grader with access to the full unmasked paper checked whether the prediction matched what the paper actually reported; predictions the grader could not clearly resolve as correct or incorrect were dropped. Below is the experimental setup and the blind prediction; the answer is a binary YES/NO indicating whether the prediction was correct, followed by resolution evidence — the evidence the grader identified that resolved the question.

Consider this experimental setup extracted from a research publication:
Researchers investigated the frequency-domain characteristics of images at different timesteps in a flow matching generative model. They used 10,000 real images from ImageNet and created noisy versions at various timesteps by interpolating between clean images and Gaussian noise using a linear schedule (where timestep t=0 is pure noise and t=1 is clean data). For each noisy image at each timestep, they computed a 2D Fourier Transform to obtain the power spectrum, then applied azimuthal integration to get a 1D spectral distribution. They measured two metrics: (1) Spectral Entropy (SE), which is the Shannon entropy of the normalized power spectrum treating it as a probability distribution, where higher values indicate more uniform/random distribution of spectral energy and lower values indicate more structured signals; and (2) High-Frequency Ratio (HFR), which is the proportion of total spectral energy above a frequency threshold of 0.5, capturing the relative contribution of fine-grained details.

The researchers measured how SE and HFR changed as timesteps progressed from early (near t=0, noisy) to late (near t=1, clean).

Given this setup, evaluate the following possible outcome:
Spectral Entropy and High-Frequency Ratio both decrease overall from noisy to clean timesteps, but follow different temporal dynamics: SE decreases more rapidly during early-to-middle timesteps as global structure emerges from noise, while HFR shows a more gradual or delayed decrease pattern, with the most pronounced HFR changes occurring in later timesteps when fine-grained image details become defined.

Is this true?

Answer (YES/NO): NO